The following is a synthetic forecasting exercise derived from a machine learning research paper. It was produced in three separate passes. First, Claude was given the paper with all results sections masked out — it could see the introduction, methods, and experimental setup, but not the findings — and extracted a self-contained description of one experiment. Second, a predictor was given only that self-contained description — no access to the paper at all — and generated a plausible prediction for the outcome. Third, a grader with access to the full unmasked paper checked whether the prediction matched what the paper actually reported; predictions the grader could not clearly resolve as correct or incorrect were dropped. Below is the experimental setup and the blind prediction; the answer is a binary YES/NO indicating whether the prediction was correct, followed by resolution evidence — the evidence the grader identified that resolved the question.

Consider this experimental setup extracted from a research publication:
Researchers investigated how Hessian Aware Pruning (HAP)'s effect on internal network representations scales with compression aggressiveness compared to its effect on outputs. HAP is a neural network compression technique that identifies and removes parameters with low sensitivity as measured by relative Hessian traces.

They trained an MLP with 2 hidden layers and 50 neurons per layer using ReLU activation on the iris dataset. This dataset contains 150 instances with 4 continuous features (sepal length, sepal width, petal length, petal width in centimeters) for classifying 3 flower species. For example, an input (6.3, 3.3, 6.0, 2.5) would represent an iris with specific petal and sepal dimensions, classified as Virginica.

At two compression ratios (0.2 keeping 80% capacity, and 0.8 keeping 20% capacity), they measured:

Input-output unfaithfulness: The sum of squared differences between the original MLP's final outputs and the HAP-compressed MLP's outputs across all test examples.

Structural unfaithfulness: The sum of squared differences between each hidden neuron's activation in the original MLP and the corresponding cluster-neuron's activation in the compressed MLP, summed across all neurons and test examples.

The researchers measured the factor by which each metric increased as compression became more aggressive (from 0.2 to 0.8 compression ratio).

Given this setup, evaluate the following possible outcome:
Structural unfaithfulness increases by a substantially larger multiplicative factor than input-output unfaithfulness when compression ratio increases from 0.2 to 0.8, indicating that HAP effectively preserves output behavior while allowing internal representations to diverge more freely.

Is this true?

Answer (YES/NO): YES